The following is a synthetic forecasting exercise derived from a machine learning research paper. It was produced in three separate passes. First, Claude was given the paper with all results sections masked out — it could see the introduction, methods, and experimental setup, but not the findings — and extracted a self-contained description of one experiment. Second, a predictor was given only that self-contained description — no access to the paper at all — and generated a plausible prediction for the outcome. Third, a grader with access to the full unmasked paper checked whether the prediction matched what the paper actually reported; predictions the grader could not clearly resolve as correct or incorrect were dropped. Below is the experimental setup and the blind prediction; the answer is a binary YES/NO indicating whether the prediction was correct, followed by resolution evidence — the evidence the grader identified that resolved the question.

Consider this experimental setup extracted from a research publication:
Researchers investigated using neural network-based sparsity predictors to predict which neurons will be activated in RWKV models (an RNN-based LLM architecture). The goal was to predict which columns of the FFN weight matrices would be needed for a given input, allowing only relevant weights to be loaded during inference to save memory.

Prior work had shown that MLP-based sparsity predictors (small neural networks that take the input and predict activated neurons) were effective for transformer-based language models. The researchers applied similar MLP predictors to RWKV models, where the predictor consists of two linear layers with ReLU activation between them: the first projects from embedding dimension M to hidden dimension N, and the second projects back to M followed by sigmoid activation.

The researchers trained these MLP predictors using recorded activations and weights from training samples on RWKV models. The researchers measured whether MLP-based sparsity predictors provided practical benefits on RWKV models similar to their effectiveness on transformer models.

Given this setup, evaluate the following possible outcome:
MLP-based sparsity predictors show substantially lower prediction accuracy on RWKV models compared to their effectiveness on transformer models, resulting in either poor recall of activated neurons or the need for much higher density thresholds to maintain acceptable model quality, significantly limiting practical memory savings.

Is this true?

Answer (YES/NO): YES